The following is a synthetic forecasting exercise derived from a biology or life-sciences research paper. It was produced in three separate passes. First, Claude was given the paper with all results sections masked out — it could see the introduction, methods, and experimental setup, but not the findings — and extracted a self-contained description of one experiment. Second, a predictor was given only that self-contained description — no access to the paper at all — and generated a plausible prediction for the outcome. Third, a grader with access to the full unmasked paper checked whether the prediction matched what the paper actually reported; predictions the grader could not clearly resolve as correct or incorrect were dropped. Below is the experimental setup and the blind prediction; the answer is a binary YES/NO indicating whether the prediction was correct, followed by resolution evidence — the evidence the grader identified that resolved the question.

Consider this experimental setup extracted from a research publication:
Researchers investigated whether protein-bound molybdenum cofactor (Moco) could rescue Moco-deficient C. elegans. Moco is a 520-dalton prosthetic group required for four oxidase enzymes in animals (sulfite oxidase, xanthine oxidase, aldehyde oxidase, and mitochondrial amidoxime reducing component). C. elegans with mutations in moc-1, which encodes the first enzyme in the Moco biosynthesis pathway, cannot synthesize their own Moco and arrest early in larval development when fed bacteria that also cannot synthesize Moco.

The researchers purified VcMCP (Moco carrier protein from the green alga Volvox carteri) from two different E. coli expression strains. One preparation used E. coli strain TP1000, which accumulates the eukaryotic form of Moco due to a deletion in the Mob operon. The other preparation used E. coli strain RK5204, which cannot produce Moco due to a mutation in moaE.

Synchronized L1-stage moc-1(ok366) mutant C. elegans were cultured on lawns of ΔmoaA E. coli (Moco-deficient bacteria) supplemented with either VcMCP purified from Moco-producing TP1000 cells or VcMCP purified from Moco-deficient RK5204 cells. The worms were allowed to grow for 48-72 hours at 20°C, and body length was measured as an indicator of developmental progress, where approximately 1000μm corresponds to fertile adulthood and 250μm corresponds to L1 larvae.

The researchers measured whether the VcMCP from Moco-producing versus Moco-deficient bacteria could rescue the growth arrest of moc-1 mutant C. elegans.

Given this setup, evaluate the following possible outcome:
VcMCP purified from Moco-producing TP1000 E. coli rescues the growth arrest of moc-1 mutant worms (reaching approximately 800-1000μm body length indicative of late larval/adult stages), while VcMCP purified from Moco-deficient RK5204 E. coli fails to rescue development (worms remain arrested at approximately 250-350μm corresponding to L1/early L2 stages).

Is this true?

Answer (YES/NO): YES